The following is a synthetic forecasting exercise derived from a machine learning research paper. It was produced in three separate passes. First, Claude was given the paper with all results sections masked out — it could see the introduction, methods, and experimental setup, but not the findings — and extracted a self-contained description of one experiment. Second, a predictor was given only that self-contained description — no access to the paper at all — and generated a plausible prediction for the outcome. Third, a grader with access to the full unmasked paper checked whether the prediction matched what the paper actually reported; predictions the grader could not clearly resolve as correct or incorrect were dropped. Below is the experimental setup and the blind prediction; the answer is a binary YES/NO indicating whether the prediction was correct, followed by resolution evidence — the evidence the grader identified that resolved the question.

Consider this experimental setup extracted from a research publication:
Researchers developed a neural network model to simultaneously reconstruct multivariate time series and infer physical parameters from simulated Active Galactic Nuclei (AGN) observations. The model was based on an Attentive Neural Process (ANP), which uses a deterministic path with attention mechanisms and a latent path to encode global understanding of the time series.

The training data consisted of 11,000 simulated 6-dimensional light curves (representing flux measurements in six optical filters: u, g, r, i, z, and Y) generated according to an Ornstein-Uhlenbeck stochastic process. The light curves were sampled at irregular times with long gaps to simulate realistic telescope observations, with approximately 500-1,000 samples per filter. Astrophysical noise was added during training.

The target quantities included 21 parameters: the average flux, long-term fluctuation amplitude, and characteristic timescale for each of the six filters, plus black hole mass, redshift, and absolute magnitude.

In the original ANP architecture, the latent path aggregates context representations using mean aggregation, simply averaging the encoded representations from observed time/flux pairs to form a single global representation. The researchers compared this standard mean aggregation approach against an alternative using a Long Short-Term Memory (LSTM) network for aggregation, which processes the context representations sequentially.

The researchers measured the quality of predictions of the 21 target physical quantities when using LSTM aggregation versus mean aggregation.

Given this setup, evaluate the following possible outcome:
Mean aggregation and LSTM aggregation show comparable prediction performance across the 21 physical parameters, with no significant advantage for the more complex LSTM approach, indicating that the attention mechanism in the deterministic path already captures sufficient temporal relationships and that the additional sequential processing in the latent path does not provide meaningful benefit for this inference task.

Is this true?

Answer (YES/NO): NO